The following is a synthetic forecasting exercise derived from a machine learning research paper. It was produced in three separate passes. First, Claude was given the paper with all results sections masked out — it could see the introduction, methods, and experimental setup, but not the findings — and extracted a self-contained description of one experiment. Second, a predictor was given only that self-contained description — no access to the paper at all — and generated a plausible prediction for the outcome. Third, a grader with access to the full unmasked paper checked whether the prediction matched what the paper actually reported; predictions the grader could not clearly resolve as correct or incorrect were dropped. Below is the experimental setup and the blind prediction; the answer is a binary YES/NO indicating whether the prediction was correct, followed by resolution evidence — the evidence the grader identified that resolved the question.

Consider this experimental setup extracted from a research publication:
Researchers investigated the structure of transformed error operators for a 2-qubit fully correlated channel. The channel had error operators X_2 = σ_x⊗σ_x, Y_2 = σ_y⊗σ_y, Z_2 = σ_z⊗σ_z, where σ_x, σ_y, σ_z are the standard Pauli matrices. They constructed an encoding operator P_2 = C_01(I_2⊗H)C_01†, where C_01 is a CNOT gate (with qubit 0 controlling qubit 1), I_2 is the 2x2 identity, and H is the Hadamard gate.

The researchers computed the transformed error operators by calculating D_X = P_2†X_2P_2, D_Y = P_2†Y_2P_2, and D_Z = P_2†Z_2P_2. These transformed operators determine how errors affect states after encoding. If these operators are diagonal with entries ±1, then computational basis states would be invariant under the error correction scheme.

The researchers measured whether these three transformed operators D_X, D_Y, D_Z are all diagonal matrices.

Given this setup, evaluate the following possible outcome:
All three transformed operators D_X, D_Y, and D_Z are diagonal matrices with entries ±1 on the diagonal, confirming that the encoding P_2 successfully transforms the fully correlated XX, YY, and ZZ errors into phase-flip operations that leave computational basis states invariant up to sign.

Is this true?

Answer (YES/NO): YES